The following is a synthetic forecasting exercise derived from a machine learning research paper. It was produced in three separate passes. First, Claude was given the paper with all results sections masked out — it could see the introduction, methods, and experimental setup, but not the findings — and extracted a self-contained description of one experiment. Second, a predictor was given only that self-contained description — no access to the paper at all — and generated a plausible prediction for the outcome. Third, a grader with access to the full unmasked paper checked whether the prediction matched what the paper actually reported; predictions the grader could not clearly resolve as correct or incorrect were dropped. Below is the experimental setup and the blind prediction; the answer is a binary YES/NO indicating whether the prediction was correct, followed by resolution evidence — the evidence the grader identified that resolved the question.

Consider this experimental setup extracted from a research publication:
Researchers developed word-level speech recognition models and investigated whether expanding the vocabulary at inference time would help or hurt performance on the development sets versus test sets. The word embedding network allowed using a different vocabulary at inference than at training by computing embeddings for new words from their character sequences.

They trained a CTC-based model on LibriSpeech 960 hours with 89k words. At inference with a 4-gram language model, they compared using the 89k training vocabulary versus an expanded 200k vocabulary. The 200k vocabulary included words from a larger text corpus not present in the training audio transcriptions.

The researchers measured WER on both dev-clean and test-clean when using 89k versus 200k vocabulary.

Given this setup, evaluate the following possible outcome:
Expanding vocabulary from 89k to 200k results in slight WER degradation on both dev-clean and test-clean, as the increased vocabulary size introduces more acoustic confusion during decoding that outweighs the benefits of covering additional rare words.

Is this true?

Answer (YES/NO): NO